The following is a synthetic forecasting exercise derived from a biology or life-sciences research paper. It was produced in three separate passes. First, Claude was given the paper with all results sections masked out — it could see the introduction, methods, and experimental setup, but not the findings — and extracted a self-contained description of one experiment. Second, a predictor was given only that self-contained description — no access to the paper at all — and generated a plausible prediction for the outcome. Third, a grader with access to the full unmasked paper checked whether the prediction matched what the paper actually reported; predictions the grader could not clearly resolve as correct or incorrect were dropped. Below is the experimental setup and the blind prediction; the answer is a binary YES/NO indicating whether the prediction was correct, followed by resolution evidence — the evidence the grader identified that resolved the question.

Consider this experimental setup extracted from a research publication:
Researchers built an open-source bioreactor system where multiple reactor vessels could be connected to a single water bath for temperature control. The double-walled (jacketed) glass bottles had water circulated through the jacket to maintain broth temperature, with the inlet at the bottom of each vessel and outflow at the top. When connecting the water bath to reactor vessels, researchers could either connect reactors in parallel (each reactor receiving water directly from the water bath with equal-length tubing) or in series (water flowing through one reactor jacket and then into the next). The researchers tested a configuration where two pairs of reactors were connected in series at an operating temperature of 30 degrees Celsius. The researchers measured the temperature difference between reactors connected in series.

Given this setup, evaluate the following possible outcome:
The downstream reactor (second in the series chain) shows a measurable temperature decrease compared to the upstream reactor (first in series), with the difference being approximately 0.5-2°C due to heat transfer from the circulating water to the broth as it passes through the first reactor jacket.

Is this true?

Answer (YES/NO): NO